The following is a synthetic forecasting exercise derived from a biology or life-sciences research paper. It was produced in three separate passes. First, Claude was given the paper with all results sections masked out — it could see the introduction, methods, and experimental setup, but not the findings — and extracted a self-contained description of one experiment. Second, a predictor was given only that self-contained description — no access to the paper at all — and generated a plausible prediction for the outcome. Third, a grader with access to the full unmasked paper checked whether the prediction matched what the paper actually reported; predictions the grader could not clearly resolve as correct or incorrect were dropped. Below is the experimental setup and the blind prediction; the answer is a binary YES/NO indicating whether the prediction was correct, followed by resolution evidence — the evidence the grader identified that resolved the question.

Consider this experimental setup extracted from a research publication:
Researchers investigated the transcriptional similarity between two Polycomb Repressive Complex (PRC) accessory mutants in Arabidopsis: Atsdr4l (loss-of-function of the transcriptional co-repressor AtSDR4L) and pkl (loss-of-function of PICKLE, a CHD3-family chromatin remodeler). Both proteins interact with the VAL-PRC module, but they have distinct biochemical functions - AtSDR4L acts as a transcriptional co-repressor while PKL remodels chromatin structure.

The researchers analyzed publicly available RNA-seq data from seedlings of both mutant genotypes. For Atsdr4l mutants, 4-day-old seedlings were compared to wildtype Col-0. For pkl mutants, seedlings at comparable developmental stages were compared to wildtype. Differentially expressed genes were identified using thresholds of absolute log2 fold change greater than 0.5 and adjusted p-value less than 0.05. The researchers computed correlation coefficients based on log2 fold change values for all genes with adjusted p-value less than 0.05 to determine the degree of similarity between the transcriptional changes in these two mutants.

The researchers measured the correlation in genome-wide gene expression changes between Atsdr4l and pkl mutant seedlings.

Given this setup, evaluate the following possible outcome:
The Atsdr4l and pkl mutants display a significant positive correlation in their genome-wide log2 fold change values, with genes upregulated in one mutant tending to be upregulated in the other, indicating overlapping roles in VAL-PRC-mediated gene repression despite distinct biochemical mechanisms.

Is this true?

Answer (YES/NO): YES